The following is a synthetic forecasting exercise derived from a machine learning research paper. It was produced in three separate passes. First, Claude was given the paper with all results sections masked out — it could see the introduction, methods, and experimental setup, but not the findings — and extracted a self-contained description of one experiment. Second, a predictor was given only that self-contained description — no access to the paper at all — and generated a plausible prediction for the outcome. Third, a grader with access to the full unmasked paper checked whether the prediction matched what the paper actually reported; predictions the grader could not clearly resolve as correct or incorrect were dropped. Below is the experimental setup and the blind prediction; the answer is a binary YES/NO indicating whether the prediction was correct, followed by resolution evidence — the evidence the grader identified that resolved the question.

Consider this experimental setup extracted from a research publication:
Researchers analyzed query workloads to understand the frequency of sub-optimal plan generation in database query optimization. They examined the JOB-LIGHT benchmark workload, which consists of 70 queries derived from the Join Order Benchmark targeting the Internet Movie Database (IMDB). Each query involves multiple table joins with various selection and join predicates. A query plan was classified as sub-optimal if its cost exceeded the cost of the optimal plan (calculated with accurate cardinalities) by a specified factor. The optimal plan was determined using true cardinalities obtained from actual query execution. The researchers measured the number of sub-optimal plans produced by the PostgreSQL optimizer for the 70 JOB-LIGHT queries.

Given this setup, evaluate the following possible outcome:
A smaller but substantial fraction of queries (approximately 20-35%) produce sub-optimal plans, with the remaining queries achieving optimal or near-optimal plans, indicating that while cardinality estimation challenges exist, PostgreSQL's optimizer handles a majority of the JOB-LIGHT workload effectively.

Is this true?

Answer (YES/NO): NO